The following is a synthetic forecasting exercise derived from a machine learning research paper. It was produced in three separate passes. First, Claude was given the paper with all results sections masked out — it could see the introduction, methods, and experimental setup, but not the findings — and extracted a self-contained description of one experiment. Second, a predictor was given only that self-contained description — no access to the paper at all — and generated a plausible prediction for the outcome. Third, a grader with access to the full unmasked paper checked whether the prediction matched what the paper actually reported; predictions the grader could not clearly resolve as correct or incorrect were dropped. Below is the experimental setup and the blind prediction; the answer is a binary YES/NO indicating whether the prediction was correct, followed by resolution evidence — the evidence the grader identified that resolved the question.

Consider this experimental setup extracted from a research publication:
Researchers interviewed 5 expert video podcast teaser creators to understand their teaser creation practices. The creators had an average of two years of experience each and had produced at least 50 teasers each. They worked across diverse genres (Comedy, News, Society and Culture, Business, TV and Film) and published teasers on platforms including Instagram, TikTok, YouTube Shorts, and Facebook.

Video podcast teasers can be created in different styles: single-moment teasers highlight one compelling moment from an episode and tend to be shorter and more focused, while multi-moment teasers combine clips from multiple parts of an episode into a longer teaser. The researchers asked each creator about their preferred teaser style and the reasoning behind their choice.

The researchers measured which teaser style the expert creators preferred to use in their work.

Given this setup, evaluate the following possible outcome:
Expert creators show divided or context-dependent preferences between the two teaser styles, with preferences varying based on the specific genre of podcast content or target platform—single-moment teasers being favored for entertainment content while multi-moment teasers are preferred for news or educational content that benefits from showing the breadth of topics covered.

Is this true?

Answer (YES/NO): NO